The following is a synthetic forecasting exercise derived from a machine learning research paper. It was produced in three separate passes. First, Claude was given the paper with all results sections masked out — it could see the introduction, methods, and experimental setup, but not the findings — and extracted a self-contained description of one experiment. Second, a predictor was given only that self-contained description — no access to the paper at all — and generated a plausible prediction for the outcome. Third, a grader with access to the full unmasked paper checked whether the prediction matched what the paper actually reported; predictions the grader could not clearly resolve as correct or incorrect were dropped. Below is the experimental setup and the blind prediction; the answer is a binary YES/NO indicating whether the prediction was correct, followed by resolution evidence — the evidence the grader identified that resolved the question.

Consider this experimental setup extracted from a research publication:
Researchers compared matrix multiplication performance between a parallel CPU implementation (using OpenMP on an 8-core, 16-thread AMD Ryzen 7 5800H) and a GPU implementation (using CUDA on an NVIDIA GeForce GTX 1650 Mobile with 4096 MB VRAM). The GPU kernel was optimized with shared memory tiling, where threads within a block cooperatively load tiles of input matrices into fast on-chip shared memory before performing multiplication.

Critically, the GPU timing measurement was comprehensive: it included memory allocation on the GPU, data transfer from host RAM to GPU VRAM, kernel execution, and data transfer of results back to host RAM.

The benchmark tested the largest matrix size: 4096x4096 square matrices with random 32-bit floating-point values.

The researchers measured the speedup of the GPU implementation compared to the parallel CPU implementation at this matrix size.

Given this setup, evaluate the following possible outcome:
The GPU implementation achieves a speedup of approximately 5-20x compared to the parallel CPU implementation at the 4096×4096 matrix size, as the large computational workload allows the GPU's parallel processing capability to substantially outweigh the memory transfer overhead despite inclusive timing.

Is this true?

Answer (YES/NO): NO